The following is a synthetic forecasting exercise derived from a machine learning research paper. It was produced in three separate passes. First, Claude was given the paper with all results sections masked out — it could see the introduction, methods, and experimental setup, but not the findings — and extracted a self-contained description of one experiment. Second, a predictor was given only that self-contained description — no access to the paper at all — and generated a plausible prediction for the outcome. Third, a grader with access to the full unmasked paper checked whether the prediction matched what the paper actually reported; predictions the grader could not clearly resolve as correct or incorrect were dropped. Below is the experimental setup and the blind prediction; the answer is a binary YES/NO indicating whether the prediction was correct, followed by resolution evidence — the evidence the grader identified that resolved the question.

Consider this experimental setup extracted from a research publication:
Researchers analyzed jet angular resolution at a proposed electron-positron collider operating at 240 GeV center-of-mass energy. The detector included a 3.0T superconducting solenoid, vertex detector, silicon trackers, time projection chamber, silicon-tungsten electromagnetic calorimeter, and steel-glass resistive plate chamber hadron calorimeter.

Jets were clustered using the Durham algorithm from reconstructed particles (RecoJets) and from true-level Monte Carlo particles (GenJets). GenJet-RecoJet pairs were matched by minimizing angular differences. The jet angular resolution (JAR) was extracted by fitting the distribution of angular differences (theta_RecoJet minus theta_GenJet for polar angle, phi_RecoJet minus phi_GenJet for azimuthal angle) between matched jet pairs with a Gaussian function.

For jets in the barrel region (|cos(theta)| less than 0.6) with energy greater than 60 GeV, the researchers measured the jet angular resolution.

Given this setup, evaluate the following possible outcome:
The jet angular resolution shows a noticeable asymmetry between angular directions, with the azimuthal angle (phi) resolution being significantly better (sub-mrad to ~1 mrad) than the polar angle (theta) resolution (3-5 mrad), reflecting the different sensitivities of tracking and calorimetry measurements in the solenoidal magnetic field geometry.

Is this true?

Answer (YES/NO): NO